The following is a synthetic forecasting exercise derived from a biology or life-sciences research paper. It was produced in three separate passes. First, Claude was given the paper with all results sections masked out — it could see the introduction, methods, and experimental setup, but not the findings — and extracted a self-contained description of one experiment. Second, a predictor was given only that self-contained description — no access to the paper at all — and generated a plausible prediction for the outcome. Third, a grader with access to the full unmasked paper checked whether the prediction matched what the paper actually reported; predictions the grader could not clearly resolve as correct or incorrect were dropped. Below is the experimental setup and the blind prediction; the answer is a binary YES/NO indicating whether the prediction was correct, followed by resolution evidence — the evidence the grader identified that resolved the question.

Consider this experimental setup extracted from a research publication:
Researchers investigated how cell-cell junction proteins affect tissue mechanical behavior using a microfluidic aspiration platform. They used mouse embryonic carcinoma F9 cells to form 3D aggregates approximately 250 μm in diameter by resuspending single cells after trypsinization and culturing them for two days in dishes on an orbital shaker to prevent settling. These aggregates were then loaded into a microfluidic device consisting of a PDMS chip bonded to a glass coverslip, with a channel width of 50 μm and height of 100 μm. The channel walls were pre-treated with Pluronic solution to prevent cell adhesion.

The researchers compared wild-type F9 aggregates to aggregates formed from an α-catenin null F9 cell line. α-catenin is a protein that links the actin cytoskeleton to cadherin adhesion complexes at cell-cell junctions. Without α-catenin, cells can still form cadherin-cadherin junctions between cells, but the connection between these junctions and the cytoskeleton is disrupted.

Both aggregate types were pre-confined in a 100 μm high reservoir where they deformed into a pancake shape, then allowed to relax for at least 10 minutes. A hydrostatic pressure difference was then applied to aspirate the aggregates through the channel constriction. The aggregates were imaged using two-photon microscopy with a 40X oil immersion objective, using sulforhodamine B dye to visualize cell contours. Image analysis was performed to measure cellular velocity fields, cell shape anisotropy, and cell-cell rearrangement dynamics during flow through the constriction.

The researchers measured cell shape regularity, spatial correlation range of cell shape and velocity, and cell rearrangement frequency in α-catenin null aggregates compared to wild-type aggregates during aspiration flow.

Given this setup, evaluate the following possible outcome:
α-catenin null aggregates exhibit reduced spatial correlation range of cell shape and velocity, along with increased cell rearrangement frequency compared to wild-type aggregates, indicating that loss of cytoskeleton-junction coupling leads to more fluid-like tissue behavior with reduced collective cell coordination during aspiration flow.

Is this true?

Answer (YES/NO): NO